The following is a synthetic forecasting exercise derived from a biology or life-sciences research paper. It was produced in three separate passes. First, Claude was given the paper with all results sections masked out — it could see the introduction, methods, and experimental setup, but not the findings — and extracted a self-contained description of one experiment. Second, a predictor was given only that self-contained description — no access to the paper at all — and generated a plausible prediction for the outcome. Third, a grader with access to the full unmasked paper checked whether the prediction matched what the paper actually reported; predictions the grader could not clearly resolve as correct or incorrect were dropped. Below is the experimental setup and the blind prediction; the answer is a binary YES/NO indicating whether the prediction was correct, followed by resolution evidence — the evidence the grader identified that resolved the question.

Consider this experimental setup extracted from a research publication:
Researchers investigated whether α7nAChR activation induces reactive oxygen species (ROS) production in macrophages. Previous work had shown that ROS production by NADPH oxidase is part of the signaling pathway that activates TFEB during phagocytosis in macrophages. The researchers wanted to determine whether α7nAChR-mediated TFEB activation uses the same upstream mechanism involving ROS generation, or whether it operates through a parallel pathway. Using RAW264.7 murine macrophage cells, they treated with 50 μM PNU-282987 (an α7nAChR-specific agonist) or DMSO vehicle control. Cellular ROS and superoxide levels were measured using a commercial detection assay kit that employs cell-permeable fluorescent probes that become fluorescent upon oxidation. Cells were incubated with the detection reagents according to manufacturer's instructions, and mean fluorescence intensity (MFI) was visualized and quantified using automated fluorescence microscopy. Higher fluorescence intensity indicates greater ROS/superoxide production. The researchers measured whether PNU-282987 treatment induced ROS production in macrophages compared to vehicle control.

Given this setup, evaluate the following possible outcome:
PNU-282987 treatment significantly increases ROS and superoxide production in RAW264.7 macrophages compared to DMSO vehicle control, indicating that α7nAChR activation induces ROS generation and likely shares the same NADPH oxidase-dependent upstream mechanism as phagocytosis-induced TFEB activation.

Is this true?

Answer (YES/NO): NO